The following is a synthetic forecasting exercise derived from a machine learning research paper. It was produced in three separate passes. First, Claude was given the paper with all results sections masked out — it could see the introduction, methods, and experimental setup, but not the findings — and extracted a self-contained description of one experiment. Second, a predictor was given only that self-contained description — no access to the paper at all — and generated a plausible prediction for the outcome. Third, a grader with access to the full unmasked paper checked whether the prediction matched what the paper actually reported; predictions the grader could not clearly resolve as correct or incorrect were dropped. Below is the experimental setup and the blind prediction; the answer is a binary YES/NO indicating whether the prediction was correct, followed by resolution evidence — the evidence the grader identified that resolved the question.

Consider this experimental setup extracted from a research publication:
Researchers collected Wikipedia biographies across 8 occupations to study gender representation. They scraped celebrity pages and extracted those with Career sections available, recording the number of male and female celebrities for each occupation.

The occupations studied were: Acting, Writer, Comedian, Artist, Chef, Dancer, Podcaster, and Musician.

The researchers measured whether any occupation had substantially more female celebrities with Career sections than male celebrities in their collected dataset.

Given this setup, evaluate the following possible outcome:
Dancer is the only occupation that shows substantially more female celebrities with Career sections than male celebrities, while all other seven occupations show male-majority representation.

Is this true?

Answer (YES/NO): NO